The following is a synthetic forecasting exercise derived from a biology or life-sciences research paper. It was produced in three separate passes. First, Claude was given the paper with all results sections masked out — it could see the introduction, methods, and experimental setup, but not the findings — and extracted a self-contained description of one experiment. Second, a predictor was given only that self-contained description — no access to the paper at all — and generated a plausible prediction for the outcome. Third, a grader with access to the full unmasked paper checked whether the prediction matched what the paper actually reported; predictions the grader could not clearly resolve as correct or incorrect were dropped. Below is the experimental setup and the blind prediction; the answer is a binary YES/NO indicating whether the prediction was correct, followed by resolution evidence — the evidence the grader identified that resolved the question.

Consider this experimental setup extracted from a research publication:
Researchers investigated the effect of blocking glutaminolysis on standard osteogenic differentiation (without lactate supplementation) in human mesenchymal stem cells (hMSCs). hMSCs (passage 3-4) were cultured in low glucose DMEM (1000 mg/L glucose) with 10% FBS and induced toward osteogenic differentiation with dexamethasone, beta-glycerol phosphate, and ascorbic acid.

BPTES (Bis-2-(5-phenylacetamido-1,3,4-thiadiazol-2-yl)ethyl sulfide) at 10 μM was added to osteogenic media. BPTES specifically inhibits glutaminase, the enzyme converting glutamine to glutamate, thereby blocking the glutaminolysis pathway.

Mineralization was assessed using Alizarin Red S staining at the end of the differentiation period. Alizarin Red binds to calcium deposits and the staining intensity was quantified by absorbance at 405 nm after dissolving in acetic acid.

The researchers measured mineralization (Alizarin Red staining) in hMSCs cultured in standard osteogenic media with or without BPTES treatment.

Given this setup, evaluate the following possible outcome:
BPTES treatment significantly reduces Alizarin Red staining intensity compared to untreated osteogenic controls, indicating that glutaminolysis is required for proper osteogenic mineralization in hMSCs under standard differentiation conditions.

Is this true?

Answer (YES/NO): YES